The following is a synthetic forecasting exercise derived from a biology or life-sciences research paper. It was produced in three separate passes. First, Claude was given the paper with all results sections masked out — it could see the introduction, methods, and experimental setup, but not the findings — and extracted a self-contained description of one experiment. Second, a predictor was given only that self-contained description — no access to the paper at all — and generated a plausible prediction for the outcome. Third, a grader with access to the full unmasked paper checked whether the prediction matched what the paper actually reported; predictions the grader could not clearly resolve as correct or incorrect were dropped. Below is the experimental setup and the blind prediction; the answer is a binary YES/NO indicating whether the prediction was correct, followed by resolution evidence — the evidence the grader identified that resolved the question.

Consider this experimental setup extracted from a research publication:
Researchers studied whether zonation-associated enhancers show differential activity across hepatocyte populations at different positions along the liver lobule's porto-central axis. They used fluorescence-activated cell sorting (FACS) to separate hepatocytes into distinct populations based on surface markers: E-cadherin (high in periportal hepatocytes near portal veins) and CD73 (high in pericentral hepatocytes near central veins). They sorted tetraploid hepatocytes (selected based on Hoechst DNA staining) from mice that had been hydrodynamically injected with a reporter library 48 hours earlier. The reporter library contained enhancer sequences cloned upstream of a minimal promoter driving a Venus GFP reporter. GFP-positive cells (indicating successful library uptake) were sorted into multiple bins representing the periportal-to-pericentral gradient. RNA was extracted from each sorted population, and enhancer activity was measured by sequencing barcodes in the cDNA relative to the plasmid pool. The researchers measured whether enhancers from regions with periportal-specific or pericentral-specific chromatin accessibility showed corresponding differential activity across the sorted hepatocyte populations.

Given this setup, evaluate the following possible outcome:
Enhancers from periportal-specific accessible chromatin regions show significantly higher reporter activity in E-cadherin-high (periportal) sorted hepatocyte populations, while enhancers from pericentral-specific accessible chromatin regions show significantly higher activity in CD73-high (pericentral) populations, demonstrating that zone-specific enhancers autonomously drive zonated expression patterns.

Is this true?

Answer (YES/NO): YES